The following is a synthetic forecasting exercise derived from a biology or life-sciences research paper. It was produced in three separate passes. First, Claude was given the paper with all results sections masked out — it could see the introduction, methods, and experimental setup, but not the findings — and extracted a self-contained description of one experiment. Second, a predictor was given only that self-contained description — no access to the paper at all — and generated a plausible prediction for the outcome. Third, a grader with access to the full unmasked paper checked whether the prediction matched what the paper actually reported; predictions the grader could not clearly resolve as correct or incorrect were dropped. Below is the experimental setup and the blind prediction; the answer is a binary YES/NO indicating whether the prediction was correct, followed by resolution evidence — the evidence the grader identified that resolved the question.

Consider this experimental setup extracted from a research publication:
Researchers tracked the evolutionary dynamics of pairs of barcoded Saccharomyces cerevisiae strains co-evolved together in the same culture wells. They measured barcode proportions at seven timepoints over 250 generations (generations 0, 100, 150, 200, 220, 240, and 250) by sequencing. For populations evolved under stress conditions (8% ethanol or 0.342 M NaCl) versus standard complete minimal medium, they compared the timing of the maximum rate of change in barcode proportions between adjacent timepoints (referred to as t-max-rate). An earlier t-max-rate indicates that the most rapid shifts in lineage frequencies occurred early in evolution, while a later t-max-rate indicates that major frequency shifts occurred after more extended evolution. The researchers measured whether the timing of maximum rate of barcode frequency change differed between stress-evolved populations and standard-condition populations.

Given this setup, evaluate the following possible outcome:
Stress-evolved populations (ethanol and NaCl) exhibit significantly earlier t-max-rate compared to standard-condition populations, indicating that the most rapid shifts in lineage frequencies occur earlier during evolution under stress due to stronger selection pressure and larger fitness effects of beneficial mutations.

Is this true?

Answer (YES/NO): NO